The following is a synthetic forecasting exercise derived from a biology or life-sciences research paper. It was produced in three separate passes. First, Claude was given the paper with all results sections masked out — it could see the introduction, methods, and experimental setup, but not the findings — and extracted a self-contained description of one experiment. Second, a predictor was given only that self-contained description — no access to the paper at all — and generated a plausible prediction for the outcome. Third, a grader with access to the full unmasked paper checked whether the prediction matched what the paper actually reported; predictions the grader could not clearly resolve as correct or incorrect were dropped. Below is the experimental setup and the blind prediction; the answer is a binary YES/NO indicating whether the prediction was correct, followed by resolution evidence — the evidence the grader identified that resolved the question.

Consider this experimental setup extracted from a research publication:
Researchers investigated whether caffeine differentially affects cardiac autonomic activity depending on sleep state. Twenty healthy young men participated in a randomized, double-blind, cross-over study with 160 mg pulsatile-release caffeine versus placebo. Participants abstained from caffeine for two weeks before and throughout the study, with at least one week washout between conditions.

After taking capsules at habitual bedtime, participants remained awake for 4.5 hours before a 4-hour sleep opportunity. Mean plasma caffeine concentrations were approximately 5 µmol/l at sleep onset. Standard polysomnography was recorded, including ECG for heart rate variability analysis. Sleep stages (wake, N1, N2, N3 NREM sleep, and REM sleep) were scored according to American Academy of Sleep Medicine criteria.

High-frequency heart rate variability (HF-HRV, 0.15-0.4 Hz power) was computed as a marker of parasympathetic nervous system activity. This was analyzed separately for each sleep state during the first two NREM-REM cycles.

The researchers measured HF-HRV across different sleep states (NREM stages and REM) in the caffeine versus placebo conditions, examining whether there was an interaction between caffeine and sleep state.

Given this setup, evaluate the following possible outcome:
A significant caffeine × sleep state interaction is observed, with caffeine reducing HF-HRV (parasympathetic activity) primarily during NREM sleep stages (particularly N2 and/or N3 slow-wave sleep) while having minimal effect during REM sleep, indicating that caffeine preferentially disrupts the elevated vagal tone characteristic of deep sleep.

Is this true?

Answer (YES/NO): NO